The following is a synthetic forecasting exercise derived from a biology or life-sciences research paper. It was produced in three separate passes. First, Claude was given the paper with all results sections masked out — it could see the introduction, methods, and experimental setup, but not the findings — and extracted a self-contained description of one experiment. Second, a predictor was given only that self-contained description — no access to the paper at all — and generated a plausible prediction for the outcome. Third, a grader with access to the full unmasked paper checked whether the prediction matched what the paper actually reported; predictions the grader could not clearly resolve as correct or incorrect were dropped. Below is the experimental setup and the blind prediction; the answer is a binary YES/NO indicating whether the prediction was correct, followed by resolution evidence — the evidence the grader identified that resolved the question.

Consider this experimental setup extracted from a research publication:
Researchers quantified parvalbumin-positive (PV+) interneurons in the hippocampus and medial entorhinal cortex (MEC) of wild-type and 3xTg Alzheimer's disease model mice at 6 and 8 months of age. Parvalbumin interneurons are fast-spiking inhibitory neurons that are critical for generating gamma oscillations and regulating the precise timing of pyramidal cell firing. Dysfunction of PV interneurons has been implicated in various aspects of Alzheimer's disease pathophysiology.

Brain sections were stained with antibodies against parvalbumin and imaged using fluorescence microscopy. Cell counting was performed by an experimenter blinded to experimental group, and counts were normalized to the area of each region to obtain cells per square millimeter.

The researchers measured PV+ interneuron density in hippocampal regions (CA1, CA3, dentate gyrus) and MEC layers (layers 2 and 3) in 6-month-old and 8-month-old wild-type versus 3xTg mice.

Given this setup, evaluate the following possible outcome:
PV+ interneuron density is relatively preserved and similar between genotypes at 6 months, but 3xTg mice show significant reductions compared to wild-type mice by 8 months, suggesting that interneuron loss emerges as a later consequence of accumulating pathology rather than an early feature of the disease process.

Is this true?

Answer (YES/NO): NO